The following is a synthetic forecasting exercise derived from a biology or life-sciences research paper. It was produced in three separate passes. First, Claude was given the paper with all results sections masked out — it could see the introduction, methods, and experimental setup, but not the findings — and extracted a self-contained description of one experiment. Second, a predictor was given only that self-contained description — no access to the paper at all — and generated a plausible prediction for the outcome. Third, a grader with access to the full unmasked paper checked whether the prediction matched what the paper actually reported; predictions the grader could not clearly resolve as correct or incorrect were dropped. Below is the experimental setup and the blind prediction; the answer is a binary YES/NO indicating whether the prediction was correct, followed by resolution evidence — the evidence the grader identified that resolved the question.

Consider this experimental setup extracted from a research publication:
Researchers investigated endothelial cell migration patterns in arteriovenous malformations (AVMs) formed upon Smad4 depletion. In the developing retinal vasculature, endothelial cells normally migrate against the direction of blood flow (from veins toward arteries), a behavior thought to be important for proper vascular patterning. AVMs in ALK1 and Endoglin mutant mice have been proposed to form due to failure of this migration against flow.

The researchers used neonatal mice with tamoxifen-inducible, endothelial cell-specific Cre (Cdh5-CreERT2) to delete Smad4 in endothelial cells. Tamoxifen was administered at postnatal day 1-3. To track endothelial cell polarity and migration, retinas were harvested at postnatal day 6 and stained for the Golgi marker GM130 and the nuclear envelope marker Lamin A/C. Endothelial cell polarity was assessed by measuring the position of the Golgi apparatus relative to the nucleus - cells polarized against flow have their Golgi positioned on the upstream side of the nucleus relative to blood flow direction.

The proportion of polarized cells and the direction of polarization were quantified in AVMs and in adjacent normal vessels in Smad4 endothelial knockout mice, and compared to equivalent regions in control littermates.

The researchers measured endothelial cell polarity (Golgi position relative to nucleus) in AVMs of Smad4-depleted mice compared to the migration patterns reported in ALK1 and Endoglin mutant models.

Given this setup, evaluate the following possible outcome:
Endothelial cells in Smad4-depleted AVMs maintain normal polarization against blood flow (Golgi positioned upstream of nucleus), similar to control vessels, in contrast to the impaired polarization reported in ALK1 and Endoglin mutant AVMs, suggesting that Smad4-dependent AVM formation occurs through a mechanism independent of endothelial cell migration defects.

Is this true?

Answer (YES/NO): NO